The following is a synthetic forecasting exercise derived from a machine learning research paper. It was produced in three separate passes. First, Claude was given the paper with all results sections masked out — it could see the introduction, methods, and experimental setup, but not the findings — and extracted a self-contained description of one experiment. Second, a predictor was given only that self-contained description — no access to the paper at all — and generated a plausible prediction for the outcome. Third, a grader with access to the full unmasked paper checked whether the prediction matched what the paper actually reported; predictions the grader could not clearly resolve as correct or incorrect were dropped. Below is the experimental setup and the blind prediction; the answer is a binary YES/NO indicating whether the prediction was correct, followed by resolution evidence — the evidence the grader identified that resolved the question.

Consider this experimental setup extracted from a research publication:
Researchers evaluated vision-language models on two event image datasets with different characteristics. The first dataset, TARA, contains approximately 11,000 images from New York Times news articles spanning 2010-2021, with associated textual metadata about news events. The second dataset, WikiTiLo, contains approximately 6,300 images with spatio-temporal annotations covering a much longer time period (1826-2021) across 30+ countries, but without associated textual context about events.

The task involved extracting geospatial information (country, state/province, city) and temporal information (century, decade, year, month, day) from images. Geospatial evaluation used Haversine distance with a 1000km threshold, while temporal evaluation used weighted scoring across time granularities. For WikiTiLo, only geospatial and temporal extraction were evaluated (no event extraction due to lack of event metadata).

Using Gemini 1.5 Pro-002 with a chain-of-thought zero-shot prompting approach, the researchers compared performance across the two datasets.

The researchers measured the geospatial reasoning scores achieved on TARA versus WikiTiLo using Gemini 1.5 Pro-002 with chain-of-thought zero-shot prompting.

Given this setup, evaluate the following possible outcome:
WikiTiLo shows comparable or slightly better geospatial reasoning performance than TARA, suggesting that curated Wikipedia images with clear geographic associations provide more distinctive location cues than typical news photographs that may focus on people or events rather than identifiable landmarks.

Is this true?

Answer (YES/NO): NO